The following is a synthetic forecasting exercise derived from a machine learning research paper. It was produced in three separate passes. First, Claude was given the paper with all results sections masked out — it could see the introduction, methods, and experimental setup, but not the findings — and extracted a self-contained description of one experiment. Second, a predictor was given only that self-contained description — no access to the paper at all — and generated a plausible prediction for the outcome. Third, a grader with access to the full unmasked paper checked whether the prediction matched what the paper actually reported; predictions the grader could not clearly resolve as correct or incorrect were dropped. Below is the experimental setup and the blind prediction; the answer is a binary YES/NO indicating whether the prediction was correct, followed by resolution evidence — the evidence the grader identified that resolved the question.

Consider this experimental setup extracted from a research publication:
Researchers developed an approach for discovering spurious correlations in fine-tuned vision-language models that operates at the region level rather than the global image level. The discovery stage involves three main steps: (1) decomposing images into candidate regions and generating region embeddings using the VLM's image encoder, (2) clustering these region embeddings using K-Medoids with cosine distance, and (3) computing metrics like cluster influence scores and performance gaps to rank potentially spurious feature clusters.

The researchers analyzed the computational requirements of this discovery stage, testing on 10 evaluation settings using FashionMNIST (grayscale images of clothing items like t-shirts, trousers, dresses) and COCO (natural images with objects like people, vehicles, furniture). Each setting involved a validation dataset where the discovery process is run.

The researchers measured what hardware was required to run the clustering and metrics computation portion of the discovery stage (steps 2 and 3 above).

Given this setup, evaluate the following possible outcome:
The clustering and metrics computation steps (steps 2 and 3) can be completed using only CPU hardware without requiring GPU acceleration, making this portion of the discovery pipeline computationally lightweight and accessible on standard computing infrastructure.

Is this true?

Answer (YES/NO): YES